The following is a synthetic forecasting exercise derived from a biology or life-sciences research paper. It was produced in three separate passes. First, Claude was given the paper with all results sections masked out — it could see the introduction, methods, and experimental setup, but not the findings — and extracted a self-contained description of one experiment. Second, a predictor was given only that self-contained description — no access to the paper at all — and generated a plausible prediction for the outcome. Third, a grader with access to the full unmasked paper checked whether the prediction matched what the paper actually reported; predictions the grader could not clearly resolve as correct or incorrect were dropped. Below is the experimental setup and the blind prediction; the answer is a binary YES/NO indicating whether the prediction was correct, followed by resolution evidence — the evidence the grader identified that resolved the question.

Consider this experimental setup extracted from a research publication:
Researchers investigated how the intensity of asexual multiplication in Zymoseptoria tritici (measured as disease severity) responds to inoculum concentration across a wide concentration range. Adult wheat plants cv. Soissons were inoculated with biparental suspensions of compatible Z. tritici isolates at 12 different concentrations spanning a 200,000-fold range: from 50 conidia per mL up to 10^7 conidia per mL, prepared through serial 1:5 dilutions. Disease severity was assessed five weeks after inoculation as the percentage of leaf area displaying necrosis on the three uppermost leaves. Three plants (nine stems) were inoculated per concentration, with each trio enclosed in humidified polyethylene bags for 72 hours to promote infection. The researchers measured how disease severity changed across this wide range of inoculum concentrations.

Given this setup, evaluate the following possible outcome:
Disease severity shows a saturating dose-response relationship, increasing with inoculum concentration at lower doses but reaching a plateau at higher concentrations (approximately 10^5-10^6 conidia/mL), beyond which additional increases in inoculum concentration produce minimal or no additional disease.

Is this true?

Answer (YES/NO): NO